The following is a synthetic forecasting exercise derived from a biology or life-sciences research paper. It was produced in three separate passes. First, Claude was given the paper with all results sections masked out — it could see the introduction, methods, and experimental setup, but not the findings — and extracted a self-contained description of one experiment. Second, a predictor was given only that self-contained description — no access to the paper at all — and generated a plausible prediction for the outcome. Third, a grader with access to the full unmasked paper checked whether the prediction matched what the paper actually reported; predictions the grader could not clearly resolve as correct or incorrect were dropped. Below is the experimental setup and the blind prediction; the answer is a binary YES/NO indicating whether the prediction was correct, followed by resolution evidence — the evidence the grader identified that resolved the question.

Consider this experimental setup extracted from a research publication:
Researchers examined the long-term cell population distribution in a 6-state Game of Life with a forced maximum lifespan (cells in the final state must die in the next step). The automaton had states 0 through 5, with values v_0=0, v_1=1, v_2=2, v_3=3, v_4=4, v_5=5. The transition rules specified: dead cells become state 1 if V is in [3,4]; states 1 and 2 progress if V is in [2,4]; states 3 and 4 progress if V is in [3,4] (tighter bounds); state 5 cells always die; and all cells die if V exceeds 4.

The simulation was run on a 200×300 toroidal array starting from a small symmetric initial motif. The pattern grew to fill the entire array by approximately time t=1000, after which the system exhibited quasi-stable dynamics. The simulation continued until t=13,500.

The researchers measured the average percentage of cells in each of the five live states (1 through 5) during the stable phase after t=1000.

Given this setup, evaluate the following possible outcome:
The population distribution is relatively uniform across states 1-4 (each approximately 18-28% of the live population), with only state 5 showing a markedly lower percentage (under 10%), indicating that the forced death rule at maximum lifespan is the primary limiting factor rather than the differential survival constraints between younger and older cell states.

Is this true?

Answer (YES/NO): NO